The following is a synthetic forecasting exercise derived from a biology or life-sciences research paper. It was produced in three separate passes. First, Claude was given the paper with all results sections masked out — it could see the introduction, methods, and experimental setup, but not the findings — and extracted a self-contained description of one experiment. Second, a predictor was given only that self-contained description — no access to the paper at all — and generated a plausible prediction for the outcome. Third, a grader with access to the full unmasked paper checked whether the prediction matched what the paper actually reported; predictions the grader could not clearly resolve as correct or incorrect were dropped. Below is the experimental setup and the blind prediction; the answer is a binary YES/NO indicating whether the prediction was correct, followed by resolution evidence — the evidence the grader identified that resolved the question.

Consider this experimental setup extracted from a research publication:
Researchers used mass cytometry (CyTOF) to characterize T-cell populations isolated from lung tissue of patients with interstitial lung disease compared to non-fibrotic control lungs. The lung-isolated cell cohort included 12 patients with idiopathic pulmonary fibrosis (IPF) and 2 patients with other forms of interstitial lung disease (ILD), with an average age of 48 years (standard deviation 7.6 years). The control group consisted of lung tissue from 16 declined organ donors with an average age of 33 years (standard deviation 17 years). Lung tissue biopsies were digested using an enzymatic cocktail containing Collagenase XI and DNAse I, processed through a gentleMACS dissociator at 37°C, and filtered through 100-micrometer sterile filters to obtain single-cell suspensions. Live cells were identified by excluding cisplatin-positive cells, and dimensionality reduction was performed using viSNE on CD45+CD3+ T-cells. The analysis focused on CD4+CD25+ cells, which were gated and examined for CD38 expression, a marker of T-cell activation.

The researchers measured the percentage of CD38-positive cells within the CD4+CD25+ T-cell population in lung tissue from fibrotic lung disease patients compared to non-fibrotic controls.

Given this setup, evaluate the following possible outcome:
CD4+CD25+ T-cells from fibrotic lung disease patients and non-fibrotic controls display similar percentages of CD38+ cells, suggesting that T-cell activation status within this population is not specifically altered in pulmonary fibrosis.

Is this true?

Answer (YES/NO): NO